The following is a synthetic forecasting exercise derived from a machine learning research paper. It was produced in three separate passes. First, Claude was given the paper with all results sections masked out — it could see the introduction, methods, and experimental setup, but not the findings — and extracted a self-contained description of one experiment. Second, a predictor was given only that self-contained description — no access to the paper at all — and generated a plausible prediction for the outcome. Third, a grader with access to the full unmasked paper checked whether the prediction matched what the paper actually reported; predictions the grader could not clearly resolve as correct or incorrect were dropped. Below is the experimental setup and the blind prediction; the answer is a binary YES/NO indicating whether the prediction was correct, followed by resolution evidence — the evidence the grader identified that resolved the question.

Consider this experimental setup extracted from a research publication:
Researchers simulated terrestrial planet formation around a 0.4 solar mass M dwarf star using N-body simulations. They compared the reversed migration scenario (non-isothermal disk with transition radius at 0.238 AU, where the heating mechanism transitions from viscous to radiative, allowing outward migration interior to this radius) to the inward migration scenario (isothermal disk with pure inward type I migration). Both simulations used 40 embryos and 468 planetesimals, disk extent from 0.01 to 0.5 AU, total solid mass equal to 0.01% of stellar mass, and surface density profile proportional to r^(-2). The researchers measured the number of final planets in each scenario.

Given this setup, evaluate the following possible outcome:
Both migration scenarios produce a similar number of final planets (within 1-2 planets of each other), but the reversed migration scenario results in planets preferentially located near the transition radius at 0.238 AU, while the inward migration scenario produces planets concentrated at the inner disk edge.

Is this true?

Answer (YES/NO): YES